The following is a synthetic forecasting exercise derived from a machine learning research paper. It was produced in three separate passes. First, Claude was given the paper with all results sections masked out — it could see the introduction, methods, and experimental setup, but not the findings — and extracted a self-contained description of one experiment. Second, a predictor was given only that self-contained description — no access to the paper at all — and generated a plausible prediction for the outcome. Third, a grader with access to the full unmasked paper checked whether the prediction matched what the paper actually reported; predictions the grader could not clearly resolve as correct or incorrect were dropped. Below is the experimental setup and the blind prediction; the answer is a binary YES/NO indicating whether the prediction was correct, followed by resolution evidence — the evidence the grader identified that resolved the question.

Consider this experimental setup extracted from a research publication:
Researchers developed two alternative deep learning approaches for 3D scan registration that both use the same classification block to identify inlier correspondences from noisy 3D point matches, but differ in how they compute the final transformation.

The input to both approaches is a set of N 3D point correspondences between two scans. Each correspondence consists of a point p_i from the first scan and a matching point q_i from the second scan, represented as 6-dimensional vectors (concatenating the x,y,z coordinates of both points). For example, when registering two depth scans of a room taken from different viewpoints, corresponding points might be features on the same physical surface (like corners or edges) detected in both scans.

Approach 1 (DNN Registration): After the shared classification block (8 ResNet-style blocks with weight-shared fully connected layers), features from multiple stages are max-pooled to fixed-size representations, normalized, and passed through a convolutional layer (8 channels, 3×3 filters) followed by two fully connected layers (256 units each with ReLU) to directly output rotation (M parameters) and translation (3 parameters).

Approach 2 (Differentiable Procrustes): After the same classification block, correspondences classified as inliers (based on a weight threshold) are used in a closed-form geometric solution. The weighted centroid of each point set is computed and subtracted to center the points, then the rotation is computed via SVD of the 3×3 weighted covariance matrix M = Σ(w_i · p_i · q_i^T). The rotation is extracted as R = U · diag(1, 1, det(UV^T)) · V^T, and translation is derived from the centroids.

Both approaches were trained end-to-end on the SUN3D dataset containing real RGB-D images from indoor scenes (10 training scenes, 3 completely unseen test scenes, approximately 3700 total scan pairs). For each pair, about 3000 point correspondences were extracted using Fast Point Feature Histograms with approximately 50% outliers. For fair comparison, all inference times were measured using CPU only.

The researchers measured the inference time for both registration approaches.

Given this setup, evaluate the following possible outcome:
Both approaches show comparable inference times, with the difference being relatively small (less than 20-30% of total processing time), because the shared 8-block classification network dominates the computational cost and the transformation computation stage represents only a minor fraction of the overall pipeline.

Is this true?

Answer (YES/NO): YES